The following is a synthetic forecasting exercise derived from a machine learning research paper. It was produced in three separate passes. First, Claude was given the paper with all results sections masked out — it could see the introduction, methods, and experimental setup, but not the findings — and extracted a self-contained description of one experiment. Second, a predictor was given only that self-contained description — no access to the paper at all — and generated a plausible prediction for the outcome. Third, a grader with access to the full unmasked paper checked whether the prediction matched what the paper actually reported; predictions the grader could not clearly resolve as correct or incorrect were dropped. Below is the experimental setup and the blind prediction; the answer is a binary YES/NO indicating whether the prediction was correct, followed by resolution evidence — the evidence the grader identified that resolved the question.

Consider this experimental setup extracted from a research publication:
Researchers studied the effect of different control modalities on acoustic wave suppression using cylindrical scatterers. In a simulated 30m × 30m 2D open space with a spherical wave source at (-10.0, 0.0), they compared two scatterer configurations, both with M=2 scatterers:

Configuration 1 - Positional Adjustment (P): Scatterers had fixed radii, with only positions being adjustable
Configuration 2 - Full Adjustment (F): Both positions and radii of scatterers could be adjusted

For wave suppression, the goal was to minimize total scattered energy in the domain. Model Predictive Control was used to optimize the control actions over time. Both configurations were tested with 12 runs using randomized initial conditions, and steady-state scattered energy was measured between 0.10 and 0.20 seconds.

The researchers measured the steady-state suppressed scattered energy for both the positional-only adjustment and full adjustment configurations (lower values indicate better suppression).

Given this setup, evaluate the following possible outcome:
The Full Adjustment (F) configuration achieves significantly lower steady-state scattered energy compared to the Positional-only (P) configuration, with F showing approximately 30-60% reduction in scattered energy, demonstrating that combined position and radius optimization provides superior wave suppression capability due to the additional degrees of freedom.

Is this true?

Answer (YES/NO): NO